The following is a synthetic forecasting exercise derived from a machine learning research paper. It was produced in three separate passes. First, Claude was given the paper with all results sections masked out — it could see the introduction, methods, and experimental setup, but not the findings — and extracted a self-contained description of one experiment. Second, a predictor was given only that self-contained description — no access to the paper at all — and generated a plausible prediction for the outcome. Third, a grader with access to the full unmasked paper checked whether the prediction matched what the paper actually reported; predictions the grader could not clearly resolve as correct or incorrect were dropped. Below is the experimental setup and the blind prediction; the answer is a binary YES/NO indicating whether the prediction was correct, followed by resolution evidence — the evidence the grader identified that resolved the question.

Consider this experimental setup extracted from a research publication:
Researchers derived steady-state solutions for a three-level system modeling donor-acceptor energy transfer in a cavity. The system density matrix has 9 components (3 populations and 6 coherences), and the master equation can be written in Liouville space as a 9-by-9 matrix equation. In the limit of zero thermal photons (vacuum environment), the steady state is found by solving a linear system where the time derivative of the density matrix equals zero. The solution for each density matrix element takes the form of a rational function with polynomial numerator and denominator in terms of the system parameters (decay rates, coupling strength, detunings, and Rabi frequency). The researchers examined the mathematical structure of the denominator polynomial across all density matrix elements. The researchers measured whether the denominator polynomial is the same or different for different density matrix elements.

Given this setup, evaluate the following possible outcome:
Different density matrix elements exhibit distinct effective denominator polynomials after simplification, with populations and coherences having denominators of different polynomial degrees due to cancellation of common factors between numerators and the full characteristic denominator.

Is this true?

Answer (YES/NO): NO